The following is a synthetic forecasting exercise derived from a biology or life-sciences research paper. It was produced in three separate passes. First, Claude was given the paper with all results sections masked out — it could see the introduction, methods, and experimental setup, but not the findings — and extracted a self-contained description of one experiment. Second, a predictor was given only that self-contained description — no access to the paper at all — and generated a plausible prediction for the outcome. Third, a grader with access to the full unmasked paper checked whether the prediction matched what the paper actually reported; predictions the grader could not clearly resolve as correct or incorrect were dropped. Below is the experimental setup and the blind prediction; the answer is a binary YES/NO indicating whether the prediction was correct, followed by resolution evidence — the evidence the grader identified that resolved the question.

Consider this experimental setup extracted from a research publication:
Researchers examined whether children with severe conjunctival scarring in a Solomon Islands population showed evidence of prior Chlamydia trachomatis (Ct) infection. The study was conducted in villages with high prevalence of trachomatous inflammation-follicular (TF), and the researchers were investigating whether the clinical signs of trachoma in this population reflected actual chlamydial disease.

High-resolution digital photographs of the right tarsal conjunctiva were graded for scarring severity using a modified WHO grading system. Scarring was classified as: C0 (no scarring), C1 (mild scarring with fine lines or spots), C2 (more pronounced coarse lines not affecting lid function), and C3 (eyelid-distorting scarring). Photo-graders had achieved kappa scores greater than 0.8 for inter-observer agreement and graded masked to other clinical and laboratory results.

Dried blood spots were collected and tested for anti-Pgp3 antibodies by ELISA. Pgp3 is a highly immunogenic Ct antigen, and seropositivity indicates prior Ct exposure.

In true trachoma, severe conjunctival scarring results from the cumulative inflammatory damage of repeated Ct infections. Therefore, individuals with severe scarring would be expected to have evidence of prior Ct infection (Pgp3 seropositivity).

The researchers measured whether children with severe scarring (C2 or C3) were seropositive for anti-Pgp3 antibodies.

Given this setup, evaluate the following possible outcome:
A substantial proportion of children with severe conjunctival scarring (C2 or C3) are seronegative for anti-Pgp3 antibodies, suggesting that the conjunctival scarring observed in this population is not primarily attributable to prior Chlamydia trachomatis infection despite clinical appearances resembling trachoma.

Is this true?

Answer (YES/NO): YES